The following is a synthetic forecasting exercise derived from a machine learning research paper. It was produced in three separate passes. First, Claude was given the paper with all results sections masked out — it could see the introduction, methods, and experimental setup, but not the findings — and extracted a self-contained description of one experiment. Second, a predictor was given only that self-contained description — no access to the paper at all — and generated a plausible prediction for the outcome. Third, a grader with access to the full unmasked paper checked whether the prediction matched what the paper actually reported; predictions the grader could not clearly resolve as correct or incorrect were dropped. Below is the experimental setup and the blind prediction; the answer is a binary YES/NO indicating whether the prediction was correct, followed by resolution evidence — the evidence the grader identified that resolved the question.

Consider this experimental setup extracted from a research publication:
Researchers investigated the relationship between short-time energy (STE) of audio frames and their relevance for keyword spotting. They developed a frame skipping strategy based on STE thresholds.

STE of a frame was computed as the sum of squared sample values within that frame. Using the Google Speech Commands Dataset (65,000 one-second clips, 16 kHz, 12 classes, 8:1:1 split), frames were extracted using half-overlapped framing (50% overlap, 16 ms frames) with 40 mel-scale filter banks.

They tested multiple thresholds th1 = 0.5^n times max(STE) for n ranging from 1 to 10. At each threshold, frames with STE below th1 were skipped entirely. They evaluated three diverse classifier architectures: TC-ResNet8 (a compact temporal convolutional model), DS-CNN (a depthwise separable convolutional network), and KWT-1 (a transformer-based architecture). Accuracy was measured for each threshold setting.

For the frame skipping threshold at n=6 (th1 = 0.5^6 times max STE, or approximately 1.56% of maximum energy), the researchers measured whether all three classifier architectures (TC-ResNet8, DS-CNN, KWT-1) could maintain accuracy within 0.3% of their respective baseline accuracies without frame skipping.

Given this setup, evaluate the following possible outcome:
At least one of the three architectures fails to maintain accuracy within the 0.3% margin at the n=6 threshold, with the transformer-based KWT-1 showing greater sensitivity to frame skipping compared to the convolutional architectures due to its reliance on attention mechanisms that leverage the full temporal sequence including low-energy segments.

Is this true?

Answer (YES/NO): NO